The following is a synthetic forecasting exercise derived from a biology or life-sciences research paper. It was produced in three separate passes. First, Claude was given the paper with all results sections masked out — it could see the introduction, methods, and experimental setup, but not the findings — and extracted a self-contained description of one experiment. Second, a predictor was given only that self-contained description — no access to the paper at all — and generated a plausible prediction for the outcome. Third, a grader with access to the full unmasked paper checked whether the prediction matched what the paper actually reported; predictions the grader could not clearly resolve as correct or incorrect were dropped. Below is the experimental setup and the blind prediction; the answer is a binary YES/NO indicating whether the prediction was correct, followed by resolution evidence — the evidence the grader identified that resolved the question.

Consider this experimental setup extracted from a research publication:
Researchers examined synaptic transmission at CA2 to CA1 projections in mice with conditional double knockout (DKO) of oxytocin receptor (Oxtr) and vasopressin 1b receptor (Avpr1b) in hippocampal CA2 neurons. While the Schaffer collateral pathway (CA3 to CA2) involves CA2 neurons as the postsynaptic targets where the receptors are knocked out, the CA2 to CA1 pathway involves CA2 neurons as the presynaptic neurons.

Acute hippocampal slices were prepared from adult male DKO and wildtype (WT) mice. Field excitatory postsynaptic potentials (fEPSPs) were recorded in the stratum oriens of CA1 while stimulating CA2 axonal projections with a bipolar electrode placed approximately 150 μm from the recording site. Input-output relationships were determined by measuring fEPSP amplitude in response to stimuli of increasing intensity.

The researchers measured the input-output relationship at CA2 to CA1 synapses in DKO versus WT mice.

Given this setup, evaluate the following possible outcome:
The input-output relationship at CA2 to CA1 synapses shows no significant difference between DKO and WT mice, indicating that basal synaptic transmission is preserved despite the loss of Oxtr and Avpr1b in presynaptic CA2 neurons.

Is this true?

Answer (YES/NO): YES